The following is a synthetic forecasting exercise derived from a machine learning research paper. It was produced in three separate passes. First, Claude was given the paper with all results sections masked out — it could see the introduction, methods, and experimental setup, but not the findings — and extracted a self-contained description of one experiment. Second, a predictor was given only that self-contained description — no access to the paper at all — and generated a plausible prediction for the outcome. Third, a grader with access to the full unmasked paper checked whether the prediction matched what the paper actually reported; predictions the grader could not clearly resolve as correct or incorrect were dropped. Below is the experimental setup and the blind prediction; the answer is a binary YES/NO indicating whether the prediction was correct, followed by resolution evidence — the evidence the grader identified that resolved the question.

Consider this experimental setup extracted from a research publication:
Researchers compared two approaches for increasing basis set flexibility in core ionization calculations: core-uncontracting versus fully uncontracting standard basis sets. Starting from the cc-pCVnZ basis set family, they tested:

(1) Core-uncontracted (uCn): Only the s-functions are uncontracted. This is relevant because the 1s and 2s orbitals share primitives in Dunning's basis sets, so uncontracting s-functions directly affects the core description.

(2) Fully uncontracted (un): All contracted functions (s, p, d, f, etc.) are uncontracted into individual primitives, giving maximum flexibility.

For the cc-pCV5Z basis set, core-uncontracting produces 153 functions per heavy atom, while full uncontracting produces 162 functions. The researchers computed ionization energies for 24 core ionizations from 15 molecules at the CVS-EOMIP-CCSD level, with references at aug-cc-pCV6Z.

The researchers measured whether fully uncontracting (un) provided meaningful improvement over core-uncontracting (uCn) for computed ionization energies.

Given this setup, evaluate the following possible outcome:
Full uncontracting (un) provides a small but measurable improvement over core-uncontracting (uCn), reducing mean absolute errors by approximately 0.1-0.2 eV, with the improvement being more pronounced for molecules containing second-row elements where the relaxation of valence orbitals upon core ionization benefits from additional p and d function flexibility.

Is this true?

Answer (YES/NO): NO